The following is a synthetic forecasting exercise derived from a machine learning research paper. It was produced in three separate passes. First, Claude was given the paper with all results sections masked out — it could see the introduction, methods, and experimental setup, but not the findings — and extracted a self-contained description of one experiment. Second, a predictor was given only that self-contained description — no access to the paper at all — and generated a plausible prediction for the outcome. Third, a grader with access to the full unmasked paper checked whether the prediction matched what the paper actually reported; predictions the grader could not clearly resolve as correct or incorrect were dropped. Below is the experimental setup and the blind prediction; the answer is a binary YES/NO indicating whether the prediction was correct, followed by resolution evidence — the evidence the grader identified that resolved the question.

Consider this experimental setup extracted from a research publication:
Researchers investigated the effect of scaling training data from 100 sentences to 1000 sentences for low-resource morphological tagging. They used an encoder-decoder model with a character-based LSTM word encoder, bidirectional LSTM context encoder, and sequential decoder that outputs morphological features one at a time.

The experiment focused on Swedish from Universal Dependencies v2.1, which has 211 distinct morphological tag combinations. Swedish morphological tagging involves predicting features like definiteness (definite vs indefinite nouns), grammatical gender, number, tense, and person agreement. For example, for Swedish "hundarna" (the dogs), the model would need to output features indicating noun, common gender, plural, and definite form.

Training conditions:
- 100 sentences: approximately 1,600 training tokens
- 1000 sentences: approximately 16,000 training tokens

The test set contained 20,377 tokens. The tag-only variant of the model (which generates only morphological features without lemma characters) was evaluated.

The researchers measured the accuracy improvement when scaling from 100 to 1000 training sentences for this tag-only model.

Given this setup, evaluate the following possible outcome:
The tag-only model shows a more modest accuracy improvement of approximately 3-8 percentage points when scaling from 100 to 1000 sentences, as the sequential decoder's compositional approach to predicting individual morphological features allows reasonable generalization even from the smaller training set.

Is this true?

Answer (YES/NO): NO